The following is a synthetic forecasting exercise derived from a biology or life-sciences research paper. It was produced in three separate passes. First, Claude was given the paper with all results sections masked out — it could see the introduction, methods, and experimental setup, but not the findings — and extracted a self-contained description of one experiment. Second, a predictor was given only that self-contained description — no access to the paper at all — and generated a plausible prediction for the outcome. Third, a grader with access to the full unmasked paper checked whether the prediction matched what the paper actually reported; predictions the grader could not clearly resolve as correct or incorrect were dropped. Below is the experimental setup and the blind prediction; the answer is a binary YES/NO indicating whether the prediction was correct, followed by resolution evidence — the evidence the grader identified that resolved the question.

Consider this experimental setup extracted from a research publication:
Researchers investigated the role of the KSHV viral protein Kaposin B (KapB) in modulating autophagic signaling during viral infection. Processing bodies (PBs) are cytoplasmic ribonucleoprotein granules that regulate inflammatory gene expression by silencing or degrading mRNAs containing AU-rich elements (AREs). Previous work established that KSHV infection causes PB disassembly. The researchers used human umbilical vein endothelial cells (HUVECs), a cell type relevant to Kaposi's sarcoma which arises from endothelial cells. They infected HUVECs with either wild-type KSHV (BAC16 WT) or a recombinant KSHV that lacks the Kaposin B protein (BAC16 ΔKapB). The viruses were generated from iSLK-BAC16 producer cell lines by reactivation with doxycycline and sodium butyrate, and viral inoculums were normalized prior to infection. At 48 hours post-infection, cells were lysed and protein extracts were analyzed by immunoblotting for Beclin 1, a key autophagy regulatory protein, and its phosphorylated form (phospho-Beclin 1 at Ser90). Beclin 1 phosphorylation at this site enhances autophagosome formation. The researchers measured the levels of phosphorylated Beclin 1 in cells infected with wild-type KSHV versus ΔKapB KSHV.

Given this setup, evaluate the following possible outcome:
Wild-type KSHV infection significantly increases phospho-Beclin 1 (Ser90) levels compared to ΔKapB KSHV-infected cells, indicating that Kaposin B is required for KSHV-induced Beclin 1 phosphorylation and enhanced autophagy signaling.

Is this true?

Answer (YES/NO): YES